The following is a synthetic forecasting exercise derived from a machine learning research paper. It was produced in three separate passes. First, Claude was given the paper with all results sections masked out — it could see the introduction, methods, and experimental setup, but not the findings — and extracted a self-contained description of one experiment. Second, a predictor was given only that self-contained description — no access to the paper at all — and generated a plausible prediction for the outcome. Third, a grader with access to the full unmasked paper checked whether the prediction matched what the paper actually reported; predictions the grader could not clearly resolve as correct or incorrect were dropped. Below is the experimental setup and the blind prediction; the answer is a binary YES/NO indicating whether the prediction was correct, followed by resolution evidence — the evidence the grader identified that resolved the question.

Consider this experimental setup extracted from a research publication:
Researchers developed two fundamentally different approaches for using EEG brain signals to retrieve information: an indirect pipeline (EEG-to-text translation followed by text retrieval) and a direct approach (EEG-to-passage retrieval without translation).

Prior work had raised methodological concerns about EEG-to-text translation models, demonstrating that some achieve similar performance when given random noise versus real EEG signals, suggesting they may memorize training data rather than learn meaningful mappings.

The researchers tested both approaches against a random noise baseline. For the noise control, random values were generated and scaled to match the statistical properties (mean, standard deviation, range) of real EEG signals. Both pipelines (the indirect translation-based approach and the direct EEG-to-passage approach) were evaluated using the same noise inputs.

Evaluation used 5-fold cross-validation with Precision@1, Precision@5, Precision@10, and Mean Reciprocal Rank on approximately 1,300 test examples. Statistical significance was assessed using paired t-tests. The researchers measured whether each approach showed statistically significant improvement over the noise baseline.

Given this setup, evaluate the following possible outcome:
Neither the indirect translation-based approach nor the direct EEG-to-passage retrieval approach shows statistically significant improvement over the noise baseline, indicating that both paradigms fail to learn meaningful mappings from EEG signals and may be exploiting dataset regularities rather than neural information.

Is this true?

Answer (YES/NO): NO